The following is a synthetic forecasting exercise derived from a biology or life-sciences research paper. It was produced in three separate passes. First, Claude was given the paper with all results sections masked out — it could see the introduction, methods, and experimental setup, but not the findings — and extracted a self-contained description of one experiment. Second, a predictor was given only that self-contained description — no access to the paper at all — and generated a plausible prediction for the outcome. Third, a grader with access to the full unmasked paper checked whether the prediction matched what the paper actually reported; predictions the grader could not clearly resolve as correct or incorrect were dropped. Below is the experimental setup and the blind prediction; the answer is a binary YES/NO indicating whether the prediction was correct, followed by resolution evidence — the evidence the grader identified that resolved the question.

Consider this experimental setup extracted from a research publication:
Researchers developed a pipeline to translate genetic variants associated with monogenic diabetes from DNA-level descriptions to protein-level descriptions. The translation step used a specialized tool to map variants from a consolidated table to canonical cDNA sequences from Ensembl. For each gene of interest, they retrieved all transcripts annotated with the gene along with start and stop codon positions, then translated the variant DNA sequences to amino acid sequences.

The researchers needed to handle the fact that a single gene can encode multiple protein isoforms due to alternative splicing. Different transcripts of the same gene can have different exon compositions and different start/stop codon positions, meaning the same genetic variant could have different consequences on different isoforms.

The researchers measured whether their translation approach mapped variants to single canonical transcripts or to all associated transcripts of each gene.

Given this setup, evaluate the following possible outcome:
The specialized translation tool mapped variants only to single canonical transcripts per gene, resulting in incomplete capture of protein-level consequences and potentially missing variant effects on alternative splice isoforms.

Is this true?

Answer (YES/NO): NO